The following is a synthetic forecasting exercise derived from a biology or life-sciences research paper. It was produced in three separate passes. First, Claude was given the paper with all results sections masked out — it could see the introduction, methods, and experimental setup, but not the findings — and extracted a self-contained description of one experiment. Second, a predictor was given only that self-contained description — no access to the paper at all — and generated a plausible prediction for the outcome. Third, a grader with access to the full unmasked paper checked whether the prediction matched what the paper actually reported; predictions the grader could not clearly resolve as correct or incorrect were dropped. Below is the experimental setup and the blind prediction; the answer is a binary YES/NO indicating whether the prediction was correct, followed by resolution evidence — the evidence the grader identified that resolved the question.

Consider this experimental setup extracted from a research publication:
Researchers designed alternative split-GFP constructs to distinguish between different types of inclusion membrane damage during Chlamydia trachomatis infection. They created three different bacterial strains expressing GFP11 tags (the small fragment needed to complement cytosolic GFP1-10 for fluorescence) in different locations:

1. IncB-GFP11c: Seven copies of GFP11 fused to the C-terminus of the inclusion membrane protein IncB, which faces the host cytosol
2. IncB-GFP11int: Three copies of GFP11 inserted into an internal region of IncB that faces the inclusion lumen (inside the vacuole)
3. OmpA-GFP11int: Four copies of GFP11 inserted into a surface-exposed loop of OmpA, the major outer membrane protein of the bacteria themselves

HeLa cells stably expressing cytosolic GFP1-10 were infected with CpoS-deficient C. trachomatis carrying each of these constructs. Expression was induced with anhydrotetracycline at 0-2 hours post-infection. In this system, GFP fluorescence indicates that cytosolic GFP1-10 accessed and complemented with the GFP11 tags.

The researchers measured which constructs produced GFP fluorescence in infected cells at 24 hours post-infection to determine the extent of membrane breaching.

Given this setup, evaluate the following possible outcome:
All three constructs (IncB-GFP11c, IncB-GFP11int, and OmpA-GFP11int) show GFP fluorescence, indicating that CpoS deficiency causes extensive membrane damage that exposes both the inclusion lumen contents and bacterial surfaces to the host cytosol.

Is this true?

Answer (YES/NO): NO